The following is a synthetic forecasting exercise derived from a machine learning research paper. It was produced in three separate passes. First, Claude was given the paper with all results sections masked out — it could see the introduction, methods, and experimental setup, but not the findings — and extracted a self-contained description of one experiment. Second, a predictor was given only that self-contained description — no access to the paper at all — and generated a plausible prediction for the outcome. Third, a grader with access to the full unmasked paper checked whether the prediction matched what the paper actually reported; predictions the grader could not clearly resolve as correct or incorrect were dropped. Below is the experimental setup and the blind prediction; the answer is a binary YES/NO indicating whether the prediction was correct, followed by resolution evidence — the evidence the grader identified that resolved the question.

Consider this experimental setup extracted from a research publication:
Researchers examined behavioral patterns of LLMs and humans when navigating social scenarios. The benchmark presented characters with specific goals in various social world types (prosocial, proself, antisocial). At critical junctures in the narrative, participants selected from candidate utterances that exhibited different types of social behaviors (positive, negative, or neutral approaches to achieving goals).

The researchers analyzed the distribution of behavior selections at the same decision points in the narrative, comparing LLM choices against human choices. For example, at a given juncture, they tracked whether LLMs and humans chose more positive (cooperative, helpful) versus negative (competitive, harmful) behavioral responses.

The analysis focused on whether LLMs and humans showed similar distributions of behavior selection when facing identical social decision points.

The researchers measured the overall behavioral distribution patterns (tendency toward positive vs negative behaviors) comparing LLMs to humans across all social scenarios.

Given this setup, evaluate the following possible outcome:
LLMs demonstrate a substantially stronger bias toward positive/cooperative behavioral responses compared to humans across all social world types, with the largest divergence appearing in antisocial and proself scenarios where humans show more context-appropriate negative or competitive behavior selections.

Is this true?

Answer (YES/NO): YES